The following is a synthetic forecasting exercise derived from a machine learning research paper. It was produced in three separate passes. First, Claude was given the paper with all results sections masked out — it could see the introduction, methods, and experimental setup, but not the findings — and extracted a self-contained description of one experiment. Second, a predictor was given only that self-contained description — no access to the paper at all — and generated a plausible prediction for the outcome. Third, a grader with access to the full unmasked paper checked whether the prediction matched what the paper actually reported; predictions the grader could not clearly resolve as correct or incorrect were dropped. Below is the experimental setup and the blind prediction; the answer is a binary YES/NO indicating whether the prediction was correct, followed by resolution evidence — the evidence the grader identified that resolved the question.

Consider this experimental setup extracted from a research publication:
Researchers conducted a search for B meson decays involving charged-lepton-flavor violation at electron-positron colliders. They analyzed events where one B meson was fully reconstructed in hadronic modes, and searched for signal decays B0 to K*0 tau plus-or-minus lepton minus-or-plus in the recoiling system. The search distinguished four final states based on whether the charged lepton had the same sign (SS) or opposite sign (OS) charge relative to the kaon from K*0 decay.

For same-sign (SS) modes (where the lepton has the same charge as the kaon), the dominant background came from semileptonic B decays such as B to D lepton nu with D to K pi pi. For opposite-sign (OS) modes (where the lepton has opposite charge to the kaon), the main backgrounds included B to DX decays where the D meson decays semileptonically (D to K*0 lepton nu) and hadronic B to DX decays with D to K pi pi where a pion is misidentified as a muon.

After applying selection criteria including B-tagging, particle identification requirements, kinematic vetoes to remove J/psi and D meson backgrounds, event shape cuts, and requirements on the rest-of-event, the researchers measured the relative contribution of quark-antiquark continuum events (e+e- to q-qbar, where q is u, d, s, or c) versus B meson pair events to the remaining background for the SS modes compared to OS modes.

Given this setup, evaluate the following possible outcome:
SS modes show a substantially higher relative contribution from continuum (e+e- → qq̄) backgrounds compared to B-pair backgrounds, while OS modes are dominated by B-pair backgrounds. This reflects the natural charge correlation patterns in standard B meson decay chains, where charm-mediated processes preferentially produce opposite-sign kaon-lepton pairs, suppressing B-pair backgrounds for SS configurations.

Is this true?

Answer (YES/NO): NO